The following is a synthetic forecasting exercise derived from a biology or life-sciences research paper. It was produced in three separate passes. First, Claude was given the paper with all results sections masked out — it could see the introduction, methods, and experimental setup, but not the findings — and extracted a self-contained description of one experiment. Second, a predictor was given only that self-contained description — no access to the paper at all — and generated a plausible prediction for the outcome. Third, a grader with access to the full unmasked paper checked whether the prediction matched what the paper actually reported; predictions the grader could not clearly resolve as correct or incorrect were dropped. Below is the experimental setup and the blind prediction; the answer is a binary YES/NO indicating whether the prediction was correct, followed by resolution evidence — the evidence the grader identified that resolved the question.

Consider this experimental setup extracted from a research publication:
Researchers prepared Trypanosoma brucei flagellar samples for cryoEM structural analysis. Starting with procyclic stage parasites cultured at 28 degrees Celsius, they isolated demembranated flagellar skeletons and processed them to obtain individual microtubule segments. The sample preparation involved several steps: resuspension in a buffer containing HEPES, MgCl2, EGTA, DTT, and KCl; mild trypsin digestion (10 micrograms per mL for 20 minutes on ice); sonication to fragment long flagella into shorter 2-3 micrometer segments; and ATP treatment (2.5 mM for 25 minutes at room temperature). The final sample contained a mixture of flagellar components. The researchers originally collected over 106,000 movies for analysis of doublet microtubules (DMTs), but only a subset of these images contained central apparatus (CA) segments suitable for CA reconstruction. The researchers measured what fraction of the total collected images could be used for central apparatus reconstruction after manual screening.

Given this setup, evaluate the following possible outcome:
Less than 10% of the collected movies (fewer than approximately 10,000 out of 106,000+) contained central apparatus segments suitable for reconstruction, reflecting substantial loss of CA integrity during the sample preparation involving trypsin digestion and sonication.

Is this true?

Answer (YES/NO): YES